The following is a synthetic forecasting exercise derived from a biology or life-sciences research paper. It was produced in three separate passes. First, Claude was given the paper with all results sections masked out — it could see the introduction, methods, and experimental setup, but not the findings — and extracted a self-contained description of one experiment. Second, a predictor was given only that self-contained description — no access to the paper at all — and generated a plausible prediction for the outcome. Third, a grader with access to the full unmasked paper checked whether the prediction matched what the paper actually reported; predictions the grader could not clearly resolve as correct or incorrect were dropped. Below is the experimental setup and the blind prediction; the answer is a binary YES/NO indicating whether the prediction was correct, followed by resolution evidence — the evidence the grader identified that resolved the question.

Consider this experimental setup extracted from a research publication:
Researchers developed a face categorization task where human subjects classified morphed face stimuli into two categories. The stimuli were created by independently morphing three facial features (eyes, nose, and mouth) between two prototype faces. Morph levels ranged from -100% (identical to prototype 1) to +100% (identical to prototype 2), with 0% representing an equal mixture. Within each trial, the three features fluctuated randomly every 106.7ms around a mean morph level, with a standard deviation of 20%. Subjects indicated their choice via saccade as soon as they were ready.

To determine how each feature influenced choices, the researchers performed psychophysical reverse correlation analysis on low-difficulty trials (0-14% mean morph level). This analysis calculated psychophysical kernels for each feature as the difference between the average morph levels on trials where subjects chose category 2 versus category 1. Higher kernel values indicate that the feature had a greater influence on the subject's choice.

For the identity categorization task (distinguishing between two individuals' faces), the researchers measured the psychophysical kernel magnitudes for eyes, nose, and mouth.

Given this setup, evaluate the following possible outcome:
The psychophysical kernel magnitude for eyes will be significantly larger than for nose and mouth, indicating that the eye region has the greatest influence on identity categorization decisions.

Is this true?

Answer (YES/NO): YES